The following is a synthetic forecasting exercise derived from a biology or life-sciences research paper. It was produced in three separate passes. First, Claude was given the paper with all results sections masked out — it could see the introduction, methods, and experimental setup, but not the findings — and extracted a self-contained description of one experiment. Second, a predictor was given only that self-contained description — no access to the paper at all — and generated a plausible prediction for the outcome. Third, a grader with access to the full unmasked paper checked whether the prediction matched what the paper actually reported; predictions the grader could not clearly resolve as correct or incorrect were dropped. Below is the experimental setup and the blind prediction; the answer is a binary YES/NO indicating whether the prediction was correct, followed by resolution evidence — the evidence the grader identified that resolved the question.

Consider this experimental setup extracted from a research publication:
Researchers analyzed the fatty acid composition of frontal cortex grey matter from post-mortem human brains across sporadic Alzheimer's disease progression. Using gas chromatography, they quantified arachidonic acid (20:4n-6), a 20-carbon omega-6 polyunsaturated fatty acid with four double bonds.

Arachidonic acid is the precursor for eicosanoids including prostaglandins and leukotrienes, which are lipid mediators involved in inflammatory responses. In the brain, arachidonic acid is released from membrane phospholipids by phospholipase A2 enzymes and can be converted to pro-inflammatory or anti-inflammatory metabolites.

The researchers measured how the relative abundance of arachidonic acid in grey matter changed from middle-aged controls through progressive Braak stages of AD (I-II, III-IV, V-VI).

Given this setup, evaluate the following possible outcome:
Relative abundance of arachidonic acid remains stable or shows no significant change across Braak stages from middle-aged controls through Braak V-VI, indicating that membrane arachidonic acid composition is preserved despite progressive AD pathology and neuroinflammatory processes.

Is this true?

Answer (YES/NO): NO